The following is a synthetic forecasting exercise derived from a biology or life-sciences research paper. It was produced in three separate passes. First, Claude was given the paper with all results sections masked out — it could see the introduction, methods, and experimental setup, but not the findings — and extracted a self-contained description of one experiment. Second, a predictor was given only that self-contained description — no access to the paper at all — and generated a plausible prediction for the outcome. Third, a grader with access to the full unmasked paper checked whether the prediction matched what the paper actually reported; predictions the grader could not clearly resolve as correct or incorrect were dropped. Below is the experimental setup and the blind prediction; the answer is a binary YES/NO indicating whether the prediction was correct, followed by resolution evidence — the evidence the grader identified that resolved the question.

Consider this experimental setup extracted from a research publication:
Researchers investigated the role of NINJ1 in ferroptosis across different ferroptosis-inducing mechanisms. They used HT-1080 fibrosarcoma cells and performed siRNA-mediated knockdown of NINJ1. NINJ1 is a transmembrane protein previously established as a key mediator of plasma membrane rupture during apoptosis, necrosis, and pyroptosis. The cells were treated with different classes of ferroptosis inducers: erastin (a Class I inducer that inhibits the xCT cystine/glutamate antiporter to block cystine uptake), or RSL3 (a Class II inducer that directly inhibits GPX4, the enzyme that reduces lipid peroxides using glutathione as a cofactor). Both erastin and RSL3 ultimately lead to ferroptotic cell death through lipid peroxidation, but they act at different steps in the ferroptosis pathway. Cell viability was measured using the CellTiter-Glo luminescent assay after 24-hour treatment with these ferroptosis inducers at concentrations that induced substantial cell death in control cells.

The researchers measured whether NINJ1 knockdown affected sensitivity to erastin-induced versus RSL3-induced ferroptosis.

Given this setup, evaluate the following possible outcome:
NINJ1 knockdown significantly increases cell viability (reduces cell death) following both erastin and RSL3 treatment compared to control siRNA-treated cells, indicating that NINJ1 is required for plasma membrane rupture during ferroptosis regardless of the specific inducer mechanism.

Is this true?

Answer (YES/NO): NO